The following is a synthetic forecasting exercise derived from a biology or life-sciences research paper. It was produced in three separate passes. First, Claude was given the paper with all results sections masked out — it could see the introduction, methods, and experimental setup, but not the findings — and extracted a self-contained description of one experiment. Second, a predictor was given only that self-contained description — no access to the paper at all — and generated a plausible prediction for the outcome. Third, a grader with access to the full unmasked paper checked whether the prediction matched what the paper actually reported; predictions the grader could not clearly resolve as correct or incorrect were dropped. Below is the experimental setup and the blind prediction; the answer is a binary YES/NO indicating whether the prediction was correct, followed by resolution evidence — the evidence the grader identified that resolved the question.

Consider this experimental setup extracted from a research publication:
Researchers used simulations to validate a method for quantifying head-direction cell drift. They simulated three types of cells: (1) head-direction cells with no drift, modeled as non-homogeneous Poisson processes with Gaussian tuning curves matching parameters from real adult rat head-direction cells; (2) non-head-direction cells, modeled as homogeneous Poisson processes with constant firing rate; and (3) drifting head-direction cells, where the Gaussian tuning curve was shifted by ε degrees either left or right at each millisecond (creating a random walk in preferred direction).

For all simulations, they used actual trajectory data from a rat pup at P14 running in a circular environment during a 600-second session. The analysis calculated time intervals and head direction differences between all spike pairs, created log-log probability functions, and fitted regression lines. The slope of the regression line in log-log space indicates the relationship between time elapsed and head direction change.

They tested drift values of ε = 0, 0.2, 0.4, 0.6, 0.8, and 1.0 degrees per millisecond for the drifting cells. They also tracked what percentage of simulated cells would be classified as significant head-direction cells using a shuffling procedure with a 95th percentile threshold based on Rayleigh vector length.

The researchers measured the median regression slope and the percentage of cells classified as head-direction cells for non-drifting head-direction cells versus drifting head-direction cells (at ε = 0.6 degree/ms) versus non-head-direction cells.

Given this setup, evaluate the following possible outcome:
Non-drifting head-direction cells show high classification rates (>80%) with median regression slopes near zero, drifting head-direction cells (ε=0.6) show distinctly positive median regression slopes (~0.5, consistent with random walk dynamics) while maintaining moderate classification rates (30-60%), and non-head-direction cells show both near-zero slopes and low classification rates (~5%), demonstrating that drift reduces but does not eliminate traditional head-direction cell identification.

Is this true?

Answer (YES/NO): NO